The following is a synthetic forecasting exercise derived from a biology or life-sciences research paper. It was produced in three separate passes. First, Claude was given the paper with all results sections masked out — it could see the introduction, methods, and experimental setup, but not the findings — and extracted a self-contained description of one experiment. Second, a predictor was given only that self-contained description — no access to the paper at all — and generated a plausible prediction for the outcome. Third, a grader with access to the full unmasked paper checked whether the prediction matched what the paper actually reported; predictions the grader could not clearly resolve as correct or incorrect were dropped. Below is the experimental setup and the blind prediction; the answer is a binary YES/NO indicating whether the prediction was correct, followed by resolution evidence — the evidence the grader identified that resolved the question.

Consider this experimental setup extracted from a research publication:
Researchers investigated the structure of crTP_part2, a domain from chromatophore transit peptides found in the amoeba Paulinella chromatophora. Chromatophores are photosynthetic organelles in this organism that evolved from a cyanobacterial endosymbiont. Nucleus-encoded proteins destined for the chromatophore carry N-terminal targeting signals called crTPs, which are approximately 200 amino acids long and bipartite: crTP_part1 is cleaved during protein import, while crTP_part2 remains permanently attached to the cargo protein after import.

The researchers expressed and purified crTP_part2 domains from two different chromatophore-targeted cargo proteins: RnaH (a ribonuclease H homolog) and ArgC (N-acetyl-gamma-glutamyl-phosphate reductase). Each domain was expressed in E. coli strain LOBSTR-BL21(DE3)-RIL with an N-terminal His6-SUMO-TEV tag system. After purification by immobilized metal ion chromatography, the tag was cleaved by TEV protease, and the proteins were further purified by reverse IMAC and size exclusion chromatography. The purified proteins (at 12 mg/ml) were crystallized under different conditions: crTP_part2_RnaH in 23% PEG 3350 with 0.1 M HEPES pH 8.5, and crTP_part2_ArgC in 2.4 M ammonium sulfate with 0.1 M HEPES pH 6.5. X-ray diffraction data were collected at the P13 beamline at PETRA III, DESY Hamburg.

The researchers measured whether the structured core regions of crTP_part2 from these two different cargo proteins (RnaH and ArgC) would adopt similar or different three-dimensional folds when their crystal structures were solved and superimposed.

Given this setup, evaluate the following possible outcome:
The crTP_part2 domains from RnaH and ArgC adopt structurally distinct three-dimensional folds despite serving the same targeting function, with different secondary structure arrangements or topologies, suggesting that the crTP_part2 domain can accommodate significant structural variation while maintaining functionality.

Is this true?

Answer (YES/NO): NO